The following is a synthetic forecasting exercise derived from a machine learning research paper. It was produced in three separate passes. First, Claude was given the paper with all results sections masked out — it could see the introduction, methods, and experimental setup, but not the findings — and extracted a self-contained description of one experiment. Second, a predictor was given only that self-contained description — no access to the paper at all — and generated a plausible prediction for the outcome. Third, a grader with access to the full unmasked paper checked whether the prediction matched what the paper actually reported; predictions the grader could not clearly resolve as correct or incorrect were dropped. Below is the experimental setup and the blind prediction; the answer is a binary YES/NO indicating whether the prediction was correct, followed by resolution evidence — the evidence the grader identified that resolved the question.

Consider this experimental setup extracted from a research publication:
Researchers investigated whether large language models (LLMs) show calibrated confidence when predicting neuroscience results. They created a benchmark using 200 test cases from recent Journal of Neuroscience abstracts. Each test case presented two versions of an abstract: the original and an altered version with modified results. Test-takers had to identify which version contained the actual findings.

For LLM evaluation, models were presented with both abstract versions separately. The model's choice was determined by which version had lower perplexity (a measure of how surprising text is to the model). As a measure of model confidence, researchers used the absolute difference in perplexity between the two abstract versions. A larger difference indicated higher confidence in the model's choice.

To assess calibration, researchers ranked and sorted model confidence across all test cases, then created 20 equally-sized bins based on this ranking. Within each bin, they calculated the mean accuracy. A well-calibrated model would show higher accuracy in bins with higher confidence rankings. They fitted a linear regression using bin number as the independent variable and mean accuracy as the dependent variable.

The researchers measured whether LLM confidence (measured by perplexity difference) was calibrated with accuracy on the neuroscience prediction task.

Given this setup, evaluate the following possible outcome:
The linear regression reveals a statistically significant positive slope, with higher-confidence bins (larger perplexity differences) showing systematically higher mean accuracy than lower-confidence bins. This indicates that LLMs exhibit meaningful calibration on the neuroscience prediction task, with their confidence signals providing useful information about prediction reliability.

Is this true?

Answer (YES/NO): YES